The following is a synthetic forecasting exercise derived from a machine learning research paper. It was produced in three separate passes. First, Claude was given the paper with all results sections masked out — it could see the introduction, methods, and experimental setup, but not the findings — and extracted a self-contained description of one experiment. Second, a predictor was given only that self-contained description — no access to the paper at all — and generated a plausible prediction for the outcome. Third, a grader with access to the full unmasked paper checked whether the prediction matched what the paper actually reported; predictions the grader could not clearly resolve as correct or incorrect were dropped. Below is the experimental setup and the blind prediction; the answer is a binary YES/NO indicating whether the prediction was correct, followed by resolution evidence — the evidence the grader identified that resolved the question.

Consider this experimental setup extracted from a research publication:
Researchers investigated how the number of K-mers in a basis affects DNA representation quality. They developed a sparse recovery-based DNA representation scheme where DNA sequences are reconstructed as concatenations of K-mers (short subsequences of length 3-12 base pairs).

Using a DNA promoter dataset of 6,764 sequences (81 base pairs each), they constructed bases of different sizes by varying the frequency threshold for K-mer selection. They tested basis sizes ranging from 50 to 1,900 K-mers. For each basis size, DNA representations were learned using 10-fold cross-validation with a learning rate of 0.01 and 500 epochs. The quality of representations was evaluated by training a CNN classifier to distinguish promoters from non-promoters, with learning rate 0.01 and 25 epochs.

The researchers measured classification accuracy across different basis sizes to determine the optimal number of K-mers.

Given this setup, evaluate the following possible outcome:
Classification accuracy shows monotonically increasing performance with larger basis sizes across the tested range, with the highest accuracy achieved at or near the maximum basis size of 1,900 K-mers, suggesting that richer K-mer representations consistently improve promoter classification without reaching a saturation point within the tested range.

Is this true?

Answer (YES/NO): NO